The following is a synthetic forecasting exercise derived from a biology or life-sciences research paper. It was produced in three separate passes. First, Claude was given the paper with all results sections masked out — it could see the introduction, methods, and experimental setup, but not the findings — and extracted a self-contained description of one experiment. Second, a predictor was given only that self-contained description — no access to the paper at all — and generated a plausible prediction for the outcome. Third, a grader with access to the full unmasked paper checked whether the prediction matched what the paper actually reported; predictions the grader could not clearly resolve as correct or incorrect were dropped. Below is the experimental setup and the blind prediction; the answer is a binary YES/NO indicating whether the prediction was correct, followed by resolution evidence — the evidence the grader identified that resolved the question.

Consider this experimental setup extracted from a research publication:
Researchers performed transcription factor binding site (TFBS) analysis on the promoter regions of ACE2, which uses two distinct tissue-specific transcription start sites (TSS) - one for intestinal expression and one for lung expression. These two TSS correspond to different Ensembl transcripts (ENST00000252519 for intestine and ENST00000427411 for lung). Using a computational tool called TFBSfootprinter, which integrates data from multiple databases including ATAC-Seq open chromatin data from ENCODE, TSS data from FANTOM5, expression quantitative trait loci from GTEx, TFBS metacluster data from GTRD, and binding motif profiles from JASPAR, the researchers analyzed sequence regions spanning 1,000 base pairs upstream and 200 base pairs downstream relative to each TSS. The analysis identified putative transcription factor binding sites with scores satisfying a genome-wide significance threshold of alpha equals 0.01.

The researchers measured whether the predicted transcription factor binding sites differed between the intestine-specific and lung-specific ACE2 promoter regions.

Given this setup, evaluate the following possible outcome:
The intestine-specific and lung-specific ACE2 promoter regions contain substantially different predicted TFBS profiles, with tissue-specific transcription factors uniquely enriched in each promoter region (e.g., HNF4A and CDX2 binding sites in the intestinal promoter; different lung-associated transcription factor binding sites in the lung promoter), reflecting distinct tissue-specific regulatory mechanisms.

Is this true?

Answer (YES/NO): NO